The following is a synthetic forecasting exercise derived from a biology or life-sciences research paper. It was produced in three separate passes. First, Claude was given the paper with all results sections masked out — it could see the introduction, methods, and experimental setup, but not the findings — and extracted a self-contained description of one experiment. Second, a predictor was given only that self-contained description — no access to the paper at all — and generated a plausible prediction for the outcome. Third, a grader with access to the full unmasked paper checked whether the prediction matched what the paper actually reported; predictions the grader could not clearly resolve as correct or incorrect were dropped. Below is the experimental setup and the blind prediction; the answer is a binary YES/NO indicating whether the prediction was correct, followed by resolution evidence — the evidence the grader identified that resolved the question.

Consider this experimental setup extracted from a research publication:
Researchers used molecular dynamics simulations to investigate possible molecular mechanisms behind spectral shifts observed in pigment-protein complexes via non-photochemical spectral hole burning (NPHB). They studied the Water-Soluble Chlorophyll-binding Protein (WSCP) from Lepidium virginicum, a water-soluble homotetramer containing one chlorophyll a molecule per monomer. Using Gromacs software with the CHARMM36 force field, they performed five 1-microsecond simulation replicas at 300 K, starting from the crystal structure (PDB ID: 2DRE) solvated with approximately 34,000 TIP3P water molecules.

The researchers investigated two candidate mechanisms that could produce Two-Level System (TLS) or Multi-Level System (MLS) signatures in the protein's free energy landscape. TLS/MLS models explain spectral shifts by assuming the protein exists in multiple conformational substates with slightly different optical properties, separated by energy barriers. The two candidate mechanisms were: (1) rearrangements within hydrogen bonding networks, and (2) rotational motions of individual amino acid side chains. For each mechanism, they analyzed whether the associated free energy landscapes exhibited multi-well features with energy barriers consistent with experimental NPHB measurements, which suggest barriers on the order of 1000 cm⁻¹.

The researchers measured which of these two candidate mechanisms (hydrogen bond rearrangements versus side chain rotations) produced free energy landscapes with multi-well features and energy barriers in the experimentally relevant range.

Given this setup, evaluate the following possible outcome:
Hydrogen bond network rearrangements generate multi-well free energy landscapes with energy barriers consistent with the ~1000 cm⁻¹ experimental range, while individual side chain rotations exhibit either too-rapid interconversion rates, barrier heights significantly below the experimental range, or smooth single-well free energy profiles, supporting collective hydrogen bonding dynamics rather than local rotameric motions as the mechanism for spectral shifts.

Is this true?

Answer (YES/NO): NO